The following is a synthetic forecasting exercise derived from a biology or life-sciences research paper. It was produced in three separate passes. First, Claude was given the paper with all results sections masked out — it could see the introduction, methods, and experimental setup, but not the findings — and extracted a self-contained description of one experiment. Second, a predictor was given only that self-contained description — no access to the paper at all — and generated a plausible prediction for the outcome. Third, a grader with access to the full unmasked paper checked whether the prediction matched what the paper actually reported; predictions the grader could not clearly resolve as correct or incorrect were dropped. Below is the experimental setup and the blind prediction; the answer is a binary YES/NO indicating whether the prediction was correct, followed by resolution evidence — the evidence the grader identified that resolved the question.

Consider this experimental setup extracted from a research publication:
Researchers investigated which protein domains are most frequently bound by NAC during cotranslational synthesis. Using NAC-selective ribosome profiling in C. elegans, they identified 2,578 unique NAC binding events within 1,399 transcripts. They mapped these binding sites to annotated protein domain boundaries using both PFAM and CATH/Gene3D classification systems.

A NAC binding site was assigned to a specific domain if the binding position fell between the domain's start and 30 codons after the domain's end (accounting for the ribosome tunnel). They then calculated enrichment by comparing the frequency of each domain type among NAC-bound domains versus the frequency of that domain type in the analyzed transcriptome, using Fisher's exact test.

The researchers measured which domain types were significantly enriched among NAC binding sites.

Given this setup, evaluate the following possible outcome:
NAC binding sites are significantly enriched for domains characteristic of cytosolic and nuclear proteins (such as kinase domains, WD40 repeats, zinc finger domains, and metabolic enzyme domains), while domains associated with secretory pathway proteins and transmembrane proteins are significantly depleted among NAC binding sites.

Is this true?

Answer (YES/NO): NO